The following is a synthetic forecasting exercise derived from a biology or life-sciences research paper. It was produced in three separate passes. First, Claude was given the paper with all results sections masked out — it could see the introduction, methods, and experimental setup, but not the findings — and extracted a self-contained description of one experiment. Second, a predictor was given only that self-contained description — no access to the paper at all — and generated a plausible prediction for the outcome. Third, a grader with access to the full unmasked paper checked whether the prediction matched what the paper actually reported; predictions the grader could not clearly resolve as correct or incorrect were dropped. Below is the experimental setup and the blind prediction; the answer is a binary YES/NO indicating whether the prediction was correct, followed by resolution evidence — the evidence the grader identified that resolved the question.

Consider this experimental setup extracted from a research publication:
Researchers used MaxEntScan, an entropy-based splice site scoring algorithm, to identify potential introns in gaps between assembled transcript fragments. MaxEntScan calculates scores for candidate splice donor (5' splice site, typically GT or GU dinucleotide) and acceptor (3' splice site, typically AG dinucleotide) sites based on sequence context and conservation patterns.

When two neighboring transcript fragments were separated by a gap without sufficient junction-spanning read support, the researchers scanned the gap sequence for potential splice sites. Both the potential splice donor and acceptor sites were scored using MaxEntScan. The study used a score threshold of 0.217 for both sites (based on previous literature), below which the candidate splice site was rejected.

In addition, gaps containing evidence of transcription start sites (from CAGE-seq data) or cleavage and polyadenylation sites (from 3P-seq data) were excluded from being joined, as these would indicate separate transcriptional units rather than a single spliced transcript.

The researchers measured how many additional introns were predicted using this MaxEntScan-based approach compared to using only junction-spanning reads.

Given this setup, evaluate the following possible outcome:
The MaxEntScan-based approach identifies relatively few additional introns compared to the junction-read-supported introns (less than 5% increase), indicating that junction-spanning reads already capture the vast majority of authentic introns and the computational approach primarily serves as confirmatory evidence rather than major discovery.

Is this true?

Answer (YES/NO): NO